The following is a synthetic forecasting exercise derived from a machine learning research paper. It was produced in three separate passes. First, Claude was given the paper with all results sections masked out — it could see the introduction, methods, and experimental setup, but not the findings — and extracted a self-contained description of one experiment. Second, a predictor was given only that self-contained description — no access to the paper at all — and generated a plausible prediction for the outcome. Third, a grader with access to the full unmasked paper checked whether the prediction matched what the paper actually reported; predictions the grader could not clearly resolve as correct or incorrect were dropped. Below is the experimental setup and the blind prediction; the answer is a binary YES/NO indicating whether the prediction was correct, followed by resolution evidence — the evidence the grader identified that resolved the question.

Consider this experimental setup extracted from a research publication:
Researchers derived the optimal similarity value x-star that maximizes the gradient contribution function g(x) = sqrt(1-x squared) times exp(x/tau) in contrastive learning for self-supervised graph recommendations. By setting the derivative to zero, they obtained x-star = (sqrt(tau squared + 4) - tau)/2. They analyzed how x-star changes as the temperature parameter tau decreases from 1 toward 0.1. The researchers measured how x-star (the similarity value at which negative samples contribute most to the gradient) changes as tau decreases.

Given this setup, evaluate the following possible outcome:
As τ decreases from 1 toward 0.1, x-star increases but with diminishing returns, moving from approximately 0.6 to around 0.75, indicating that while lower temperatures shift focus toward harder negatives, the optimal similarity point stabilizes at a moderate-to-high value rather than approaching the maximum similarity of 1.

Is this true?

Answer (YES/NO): NO